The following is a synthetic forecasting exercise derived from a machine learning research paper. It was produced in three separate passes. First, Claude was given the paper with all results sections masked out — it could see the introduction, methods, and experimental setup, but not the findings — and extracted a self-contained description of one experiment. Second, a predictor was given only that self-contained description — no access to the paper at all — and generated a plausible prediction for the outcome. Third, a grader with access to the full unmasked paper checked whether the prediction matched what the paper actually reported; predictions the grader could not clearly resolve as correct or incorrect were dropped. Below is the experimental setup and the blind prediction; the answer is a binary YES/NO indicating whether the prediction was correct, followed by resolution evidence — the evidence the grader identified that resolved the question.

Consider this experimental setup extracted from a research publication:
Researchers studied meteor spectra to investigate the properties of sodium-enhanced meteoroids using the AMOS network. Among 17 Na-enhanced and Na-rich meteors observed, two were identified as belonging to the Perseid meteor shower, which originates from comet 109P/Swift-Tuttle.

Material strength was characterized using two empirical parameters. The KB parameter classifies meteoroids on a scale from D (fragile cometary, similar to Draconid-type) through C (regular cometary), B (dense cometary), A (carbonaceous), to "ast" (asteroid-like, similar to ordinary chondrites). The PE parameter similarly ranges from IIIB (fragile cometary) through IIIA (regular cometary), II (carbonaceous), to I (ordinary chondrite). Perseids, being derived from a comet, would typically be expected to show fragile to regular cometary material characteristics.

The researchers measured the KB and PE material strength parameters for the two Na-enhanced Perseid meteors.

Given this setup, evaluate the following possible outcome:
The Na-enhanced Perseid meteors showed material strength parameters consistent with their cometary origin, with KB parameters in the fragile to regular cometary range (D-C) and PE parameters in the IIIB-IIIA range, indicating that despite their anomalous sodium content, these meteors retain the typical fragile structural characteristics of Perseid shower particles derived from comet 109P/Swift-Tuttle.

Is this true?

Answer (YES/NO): NO